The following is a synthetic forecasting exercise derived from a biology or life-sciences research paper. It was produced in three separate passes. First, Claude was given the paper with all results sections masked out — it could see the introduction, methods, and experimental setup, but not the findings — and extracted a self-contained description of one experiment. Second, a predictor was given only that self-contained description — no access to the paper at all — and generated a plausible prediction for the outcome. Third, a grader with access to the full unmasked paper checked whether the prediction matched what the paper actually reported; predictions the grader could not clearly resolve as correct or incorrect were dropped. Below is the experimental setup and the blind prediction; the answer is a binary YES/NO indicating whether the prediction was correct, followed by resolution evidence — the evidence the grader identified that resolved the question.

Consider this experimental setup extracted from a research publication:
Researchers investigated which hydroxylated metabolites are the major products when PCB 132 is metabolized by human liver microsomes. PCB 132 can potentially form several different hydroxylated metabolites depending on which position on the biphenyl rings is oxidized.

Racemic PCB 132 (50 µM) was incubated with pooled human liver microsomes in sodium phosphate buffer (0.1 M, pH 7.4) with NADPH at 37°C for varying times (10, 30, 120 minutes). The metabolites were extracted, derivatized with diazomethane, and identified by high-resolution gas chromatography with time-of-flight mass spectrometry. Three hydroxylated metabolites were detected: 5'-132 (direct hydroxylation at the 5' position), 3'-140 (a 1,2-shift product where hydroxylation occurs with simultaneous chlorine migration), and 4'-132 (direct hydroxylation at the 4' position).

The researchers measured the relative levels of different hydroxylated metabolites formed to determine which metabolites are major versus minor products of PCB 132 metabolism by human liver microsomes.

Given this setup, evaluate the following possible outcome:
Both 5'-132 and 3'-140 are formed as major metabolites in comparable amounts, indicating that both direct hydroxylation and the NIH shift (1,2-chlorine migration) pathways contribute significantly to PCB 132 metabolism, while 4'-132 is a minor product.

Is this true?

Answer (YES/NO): YES